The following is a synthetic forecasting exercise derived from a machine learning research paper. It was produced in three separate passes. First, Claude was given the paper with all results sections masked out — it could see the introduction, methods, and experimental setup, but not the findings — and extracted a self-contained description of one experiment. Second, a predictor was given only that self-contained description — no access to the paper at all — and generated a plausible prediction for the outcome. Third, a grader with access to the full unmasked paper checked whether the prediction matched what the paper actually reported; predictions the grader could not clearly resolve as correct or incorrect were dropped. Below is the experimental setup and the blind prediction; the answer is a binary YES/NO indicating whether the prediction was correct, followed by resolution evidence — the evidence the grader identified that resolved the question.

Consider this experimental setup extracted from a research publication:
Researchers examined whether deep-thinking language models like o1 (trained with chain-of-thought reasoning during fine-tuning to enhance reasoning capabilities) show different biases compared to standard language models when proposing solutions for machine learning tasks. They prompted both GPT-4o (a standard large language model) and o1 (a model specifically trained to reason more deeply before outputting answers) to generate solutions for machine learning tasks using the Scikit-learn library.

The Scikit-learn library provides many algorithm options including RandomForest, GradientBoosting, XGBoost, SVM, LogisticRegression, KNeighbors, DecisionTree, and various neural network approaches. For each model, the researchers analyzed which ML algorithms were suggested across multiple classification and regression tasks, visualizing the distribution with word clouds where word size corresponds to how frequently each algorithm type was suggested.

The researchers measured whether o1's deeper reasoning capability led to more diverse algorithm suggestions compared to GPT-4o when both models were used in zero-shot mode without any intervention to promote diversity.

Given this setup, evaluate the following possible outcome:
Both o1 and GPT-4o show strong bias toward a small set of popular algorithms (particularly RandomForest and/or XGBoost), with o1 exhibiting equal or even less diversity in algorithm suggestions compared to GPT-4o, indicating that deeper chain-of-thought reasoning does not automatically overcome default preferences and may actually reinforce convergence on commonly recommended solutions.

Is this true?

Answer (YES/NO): YES